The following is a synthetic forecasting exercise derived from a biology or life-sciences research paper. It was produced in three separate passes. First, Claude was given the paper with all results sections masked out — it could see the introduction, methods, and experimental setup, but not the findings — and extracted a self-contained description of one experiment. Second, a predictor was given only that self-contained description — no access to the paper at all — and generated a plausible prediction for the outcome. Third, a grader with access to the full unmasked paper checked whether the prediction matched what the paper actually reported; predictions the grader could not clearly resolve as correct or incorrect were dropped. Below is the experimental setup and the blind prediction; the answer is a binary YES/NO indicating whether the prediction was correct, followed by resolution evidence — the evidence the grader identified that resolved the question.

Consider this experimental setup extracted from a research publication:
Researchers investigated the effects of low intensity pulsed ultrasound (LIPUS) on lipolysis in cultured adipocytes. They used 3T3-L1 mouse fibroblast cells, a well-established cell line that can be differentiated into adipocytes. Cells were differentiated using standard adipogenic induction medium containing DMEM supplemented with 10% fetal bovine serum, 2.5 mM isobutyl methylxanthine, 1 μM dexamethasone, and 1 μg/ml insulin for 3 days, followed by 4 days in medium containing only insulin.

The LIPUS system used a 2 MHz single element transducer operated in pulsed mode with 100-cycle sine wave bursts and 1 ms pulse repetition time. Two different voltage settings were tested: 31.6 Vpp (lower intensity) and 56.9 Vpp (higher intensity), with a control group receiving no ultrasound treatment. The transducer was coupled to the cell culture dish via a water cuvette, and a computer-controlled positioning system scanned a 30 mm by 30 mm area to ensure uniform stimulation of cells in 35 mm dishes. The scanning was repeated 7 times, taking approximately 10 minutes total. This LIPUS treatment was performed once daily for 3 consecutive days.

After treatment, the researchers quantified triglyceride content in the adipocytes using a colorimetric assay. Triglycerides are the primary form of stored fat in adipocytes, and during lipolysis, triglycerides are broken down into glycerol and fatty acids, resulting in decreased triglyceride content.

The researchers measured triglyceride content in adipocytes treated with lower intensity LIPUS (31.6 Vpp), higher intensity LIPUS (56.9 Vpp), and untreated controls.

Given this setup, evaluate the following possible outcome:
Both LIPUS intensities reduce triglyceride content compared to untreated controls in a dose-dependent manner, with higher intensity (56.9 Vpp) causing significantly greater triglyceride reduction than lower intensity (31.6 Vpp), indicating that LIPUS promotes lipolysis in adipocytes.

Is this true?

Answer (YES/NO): NO